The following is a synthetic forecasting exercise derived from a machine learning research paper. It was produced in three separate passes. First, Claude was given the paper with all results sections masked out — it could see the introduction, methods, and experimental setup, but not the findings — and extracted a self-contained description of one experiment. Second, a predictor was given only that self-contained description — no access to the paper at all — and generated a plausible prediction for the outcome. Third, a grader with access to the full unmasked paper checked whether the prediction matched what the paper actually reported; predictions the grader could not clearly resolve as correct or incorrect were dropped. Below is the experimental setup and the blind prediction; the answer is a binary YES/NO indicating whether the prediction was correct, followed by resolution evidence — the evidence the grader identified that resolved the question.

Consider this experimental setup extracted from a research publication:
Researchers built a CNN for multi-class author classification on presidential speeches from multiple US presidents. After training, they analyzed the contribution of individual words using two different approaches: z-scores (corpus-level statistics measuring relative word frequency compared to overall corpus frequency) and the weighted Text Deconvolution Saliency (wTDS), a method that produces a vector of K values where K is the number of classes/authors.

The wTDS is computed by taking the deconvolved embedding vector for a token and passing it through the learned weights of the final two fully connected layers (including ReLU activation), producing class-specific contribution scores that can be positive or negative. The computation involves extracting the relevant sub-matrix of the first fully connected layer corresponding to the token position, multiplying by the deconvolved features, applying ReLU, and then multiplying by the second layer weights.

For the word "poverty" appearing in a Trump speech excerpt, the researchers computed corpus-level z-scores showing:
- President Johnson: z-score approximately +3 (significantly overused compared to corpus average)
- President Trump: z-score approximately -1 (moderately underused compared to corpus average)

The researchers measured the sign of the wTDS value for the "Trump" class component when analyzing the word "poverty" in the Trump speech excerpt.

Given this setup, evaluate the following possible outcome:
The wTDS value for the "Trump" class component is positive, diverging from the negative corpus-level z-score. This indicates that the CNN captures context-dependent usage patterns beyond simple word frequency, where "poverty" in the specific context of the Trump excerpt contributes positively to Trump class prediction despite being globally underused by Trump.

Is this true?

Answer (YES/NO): NO